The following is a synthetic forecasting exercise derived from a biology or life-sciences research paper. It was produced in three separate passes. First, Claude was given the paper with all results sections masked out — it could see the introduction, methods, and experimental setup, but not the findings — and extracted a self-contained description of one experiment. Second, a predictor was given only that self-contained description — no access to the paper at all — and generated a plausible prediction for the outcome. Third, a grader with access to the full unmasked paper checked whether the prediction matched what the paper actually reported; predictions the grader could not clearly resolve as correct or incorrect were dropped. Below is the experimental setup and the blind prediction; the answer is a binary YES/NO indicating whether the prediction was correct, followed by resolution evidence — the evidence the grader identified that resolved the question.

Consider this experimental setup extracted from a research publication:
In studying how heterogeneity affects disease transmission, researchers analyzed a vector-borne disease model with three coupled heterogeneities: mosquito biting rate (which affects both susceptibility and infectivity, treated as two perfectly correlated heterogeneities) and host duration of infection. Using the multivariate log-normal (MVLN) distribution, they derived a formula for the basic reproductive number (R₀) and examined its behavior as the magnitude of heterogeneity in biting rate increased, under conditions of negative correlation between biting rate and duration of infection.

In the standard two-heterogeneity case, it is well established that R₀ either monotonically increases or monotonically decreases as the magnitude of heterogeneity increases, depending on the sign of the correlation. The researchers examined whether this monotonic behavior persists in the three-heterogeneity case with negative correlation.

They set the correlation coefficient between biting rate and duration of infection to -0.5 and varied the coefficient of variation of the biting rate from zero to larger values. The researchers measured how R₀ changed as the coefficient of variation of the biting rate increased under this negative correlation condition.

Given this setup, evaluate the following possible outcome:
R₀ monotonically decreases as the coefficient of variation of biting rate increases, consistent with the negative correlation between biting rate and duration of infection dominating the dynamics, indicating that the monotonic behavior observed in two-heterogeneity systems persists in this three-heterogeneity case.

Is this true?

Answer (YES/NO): NO